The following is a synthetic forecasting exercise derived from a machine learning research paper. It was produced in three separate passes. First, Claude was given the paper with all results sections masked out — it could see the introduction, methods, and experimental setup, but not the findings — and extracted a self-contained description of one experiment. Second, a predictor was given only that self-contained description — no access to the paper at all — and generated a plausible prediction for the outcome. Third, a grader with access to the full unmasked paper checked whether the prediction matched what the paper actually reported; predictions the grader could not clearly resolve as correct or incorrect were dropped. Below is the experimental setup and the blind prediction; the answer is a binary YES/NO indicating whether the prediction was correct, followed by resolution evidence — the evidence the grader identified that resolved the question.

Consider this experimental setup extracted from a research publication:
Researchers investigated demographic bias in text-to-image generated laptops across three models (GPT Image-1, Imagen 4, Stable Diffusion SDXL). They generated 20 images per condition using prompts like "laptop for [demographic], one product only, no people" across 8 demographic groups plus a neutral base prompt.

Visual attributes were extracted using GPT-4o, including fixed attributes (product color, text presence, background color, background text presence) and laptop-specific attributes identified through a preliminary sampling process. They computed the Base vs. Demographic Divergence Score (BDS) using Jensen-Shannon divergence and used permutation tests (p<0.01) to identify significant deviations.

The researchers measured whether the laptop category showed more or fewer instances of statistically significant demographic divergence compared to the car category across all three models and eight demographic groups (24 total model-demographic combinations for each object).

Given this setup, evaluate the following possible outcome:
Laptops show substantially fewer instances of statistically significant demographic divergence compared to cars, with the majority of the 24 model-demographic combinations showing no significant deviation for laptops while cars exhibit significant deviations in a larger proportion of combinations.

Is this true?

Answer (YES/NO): YES